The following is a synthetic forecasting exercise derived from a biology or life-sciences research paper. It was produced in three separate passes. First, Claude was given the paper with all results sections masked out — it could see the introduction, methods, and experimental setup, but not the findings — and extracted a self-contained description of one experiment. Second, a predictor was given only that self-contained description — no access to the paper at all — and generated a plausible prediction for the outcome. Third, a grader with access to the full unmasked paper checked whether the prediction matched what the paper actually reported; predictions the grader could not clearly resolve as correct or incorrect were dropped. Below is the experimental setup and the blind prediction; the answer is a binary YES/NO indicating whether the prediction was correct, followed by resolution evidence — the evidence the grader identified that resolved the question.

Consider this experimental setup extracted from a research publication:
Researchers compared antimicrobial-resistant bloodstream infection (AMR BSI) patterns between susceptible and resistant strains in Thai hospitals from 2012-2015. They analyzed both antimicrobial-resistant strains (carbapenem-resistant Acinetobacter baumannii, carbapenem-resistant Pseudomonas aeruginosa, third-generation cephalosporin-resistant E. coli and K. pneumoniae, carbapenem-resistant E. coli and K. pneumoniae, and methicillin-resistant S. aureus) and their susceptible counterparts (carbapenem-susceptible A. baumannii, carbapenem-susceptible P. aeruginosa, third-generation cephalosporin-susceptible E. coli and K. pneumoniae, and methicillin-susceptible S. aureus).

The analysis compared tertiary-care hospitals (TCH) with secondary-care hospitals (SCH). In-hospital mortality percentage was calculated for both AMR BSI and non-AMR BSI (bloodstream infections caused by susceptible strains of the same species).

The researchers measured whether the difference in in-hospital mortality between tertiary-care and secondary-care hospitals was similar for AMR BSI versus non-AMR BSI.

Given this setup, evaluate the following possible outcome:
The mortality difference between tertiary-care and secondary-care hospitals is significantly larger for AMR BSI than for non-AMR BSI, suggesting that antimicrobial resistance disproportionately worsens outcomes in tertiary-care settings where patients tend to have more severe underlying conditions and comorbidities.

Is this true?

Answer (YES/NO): NO